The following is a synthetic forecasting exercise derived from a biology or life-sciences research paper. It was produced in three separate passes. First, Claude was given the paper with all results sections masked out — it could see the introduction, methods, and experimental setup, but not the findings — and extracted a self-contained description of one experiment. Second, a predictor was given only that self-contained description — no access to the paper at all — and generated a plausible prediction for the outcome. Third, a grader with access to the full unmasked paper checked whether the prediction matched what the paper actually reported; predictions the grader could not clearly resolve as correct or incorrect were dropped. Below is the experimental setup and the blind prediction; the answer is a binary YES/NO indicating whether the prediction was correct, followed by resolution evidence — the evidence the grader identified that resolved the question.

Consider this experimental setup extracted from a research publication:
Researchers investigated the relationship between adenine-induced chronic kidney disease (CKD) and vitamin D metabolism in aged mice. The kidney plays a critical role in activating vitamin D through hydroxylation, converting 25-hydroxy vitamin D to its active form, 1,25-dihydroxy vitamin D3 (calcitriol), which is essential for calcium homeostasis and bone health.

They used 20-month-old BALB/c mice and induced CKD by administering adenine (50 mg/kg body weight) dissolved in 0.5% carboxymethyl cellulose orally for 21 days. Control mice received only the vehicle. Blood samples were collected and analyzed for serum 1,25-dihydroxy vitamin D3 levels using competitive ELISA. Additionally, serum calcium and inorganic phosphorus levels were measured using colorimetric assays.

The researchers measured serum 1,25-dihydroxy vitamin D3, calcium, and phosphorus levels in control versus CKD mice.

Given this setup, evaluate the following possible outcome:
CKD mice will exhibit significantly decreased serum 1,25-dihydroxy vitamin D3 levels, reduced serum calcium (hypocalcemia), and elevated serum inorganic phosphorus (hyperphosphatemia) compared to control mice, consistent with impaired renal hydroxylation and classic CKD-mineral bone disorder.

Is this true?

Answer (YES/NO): YES